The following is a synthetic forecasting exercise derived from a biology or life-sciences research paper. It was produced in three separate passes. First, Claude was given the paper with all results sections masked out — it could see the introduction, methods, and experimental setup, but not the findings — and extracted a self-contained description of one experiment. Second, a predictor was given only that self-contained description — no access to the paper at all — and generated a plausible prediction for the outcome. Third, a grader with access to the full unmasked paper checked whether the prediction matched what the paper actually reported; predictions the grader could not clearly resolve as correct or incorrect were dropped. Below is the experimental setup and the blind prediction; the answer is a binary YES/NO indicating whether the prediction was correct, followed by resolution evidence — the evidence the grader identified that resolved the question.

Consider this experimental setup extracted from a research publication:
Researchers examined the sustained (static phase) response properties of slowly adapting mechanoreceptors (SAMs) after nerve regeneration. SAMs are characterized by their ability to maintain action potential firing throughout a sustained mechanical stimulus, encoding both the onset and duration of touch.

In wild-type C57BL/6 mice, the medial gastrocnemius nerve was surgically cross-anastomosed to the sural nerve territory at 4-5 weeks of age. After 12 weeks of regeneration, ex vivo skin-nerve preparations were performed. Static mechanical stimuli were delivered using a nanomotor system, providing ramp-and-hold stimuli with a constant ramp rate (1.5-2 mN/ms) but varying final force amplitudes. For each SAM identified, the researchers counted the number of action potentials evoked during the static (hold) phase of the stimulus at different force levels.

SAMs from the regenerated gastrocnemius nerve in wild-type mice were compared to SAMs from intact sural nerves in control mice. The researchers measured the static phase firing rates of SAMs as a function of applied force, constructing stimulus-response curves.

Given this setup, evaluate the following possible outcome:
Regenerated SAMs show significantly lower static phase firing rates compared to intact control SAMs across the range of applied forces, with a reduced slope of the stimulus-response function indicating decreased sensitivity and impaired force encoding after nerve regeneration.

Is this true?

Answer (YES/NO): NO